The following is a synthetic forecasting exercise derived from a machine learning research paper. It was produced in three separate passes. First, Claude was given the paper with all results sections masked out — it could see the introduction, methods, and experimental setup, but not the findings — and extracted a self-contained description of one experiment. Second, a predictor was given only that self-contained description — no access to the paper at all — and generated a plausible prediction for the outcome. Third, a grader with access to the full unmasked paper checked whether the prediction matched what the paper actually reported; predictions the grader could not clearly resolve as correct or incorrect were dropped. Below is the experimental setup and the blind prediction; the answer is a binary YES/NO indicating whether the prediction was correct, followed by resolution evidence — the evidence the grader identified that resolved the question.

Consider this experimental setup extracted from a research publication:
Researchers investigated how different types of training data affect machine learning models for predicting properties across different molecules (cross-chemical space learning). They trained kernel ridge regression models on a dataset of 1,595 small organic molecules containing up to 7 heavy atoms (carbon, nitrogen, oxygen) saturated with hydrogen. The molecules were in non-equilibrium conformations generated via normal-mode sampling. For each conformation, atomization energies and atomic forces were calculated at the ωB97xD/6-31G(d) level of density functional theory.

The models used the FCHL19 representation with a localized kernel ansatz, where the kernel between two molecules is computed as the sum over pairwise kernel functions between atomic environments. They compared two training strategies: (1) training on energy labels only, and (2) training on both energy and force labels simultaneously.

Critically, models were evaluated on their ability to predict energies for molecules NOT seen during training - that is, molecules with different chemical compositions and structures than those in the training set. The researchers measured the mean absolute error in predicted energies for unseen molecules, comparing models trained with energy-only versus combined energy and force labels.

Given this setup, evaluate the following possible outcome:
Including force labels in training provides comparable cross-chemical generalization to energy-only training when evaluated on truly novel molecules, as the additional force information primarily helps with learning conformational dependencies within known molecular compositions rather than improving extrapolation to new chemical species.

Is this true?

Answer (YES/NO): YES